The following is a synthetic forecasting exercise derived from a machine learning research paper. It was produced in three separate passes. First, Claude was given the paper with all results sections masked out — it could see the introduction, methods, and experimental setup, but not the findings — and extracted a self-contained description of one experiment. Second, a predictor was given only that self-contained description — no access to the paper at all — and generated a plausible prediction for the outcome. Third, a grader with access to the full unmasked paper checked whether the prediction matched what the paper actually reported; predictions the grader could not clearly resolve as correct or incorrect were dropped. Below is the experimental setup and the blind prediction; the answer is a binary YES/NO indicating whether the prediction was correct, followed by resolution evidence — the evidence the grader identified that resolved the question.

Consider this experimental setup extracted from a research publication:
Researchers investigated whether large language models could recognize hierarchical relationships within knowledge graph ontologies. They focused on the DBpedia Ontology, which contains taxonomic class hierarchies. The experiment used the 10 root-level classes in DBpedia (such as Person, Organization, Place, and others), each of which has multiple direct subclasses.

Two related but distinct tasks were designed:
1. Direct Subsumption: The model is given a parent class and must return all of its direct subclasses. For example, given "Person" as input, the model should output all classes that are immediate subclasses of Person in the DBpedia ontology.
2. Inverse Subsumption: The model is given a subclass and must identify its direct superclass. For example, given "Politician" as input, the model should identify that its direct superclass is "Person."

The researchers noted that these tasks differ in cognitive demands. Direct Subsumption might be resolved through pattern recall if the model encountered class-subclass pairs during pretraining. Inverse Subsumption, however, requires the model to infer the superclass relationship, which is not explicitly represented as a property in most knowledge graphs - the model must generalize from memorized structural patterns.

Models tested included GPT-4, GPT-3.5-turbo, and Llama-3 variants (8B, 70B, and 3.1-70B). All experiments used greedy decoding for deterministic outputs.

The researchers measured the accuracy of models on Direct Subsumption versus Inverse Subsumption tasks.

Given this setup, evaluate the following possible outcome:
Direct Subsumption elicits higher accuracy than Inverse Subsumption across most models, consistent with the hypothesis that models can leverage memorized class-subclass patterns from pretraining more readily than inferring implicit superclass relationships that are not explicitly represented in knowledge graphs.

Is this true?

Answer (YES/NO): NO